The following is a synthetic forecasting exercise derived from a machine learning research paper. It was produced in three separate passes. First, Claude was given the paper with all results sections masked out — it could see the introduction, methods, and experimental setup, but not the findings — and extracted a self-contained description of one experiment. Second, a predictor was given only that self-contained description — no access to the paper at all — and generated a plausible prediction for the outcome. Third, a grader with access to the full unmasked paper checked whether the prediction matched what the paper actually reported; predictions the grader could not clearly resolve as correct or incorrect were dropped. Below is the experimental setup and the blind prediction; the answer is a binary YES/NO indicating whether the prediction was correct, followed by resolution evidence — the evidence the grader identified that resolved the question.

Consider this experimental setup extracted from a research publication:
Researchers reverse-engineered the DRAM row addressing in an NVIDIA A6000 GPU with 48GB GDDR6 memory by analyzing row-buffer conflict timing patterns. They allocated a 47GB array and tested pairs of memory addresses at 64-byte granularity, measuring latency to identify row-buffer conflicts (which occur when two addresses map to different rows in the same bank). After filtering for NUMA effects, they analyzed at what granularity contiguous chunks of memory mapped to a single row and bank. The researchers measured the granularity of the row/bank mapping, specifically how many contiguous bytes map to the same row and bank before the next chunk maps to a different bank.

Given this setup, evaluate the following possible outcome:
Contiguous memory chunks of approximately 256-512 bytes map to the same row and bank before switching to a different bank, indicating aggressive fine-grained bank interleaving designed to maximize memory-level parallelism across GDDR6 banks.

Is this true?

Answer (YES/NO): YES